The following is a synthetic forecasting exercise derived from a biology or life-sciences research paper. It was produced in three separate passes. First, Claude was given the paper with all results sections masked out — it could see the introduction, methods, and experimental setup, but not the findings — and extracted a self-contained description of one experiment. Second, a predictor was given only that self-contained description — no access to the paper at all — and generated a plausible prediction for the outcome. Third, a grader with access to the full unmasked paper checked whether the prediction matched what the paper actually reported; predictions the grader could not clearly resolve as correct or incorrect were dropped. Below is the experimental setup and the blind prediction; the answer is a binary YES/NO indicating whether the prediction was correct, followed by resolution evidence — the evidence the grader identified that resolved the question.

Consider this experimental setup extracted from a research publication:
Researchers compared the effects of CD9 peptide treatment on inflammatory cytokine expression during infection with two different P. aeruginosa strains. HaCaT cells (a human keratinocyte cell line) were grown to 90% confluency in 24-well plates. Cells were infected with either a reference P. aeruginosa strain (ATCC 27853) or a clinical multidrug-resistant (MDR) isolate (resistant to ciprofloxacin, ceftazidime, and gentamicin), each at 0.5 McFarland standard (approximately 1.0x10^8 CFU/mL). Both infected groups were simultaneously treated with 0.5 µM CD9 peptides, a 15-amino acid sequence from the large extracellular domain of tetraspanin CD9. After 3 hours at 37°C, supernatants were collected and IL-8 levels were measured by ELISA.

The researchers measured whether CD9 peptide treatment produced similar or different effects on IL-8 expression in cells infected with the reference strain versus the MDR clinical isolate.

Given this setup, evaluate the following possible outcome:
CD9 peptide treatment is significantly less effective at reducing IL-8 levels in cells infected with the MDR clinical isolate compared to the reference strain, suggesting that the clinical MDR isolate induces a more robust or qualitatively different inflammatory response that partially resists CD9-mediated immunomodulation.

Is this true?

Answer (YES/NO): NO